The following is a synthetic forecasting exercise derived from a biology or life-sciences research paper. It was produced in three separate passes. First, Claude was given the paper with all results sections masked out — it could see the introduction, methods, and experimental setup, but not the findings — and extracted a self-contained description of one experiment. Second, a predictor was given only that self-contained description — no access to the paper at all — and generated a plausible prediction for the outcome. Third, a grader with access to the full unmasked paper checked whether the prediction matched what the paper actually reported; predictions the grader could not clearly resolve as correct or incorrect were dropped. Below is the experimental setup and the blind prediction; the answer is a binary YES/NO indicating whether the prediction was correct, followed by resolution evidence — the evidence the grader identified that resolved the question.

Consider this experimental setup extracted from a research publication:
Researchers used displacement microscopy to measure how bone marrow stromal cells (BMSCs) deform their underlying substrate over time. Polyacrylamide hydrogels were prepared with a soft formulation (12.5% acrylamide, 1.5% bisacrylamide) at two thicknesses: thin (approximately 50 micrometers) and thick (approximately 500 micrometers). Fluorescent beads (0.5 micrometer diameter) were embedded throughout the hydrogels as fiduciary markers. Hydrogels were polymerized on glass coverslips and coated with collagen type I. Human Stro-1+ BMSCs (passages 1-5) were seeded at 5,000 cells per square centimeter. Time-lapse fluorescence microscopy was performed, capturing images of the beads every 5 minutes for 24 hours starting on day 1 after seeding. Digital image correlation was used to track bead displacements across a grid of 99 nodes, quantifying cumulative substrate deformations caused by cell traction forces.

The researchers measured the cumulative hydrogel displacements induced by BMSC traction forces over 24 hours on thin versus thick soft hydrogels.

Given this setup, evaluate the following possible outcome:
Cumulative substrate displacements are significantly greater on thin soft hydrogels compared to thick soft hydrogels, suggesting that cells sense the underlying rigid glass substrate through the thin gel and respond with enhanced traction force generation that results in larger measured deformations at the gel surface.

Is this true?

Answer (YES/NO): NO